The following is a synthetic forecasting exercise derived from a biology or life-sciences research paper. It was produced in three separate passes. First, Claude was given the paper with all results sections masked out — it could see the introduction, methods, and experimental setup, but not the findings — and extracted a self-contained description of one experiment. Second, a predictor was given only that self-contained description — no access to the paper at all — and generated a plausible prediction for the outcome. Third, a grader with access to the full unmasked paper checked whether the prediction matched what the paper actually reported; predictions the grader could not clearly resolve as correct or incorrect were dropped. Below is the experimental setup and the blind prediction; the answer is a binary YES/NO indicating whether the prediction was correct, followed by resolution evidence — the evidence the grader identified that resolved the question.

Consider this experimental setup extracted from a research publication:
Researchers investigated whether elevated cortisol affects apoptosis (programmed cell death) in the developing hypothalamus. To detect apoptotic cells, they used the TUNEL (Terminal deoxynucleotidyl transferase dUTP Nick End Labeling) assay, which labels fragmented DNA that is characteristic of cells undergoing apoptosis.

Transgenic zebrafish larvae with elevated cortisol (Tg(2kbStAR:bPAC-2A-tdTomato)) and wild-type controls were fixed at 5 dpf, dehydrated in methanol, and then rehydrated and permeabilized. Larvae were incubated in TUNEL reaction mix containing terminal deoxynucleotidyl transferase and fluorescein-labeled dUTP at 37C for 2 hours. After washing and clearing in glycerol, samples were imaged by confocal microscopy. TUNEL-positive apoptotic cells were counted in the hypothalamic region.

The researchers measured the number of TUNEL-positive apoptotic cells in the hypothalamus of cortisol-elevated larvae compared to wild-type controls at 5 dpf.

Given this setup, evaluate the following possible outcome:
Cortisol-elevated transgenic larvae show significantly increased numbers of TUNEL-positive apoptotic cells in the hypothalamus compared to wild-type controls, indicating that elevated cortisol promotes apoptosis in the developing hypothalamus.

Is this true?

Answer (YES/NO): NO